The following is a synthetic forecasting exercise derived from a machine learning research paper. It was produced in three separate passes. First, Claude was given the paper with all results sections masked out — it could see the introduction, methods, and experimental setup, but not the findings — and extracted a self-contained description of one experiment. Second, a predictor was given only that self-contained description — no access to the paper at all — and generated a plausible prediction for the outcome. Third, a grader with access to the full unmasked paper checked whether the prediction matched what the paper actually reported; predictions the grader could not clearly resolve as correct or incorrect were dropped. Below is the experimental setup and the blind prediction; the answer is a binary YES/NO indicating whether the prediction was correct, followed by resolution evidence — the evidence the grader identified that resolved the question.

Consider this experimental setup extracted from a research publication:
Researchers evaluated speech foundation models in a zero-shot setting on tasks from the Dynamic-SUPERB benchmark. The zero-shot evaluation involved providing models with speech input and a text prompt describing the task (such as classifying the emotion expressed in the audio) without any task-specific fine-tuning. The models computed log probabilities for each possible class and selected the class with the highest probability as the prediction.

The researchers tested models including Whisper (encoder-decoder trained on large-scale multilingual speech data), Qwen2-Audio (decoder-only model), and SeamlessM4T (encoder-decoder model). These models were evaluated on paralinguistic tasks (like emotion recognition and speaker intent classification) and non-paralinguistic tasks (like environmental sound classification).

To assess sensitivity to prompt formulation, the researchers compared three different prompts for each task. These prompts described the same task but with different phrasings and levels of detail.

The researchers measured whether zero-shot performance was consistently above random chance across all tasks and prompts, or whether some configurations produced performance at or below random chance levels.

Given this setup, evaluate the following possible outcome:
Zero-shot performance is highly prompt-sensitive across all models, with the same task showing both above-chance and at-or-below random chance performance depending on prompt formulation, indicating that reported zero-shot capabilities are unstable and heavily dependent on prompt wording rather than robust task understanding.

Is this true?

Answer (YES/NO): NO